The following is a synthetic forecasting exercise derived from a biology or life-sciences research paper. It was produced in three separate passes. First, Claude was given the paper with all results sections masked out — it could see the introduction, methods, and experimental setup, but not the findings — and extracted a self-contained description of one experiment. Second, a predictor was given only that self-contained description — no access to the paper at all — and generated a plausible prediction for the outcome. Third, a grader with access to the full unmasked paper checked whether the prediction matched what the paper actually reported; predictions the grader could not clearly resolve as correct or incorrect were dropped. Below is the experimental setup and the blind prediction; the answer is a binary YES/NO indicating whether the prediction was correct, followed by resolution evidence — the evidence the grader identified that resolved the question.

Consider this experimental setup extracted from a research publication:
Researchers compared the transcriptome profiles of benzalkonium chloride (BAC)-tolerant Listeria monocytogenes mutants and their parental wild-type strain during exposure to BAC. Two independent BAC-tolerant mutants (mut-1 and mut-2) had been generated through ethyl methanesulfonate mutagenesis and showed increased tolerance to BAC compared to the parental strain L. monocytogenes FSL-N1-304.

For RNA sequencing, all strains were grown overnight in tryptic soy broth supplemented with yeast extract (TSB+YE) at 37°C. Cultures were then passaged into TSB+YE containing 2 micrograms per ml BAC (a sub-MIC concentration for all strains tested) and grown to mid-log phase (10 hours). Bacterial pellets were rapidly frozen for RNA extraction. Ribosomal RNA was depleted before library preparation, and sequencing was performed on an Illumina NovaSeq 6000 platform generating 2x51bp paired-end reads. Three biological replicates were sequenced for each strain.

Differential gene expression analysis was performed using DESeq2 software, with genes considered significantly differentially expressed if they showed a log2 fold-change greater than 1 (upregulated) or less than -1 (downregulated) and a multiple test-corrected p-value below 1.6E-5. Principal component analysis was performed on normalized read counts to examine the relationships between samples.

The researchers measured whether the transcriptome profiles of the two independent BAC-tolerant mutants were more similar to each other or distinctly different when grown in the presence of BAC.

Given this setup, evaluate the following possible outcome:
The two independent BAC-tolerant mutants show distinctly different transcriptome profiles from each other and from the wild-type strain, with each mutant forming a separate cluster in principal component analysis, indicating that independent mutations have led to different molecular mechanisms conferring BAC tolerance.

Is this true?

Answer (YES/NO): YES